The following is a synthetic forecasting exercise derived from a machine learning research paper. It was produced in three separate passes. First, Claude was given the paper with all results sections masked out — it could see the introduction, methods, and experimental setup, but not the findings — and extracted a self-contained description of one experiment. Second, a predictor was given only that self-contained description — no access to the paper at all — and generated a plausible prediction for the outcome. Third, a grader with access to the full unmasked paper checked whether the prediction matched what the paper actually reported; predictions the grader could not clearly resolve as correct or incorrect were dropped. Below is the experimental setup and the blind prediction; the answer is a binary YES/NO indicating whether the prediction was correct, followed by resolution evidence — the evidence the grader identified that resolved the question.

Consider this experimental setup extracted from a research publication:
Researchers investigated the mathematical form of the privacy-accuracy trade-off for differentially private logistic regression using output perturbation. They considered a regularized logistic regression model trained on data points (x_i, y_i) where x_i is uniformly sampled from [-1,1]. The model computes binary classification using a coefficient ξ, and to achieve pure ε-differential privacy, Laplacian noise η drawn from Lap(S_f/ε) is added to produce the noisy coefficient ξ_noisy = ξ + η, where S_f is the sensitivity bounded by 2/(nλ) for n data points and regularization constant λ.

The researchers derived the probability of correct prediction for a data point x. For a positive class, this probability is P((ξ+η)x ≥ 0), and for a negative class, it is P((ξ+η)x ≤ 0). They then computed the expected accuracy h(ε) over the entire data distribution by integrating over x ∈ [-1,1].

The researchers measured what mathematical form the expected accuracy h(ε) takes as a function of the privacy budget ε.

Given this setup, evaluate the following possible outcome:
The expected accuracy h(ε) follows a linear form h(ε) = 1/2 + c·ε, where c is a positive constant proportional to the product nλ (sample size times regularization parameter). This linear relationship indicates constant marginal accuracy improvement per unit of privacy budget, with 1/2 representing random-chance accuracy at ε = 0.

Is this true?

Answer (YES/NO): NO